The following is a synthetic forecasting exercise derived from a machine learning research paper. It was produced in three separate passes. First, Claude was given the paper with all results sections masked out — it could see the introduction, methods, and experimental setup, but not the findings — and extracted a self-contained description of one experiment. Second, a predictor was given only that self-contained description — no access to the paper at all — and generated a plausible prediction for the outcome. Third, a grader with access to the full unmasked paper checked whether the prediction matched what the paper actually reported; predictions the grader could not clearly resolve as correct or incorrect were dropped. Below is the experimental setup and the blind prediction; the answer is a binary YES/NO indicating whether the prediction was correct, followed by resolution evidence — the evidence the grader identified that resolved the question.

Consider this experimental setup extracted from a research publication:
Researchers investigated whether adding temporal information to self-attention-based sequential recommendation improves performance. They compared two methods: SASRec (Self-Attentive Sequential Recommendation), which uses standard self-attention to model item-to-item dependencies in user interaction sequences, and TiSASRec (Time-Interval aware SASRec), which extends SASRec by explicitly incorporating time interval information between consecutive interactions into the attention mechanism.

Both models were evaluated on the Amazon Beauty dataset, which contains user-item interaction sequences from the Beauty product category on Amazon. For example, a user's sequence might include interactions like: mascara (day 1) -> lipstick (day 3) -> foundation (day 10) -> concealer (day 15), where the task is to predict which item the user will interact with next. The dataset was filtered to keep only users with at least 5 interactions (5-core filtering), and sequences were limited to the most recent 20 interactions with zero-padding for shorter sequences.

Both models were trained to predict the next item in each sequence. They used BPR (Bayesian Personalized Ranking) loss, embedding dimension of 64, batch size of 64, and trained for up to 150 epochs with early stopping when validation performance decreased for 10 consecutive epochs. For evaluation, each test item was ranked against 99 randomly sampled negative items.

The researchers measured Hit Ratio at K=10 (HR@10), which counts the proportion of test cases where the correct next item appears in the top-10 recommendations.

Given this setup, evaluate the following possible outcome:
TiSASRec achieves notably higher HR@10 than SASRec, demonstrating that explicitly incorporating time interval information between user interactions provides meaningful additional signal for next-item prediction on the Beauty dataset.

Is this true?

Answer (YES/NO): NO